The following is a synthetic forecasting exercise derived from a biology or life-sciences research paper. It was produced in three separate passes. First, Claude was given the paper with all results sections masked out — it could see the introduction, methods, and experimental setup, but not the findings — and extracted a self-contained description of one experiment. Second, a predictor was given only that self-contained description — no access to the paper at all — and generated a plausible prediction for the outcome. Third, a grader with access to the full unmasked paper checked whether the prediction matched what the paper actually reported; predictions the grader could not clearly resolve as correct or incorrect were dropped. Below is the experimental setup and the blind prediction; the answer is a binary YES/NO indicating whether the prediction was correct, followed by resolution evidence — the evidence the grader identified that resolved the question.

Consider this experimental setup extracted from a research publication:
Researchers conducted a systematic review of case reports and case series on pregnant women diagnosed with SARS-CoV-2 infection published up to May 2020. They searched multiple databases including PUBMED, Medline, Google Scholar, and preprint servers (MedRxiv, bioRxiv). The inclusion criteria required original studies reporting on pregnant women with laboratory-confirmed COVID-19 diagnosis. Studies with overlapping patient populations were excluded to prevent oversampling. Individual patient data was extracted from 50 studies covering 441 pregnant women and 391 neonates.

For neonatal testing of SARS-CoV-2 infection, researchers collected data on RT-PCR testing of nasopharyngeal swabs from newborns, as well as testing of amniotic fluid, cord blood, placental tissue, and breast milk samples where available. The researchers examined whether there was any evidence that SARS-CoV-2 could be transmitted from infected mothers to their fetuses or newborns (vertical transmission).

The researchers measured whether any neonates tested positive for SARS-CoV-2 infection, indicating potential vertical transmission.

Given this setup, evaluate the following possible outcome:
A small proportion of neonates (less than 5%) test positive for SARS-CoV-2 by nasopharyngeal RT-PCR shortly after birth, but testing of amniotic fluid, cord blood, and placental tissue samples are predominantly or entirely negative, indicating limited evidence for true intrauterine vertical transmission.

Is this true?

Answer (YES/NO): NO